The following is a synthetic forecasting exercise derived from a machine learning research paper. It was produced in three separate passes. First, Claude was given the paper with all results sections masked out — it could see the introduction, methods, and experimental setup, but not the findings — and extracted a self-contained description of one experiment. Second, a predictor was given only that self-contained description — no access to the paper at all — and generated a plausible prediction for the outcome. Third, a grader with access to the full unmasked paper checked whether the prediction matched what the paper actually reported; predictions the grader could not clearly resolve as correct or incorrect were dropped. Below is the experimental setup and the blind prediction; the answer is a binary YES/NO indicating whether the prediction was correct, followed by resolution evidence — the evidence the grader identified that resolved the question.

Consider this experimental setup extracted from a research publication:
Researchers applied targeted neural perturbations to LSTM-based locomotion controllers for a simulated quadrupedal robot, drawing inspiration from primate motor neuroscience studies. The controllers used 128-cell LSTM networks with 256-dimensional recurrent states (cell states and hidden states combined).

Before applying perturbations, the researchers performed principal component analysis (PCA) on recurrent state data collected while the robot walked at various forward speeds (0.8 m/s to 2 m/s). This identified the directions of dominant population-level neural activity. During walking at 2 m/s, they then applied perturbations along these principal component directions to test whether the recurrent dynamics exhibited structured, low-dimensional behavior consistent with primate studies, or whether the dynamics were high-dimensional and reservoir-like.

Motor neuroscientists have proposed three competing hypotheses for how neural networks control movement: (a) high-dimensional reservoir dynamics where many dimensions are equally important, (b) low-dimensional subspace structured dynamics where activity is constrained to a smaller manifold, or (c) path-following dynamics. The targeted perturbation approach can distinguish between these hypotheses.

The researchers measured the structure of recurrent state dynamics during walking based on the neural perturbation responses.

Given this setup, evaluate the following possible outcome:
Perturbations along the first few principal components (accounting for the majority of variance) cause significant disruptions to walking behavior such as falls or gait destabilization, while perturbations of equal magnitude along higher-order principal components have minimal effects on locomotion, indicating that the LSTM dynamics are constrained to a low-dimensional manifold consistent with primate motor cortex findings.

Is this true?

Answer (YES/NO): NO